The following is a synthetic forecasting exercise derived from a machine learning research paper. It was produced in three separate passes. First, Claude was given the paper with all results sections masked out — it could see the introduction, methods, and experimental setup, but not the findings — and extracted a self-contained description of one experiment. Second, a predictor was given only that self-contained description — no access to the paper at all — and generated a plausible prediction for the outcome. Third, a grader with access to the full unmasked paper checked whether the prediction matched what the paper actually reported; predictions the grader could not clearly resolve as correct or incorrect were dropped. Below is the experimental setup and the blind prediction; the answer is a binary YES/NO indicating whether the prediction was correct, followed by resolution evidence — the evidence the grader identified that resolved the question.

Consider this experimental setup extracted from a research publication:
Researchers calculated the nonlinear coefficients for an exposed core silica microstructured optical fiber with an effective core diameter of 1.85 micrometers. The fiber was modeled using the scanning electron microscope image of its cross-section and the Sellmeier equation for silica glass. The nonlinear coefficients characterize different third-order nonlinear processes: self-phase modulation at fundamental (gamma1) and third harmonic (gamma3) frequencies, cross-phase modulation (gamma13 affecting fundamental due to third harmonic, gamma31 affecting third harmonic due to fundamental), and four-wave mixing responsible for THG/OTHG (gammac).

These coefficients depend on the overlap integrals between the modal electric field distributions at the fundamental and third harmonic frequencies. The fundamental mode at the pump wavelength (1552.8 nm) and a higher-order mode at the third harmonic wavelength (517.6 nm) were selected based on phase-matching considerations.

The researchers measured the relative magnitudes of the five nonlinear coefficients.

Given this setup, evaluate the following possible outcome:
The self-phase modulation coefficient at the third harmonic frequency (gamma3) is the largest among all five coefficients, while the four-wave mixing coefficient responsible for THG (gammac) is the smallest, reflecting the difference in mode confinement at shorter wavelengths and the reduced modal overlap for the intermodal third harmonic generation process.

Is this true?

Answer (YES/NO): YES